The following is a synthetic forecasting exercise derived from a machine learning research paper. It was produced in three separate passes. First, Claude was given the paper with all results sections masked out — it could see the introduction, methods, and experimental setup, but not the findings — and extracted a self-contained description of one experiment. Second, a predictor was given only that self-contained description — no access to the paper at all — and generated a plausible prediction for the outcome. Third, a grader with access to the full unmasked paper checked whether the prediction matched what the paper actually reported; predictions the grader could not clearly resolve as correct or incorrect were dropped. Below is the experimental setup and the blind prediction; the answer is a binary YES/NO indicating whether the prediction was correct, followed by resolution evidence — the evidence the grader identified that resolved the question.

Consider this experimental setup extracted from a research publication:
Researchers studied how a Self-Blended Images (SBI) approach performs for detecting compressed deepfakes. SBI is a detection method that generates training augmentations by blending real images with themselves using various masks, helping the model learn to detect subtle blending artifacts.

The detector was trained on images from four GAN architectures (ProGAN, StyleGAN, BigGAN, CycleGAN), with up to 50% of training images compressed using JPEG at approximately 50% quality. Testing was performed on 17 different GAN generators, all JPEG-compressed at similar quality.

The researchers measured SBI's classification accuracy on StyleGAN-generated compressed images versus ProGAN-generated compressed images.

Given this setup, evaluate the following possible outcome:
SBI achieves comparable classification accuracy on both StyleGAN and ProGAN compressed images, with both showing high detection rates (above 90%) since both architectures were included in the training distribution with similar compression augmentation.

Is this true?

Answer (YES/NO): NO